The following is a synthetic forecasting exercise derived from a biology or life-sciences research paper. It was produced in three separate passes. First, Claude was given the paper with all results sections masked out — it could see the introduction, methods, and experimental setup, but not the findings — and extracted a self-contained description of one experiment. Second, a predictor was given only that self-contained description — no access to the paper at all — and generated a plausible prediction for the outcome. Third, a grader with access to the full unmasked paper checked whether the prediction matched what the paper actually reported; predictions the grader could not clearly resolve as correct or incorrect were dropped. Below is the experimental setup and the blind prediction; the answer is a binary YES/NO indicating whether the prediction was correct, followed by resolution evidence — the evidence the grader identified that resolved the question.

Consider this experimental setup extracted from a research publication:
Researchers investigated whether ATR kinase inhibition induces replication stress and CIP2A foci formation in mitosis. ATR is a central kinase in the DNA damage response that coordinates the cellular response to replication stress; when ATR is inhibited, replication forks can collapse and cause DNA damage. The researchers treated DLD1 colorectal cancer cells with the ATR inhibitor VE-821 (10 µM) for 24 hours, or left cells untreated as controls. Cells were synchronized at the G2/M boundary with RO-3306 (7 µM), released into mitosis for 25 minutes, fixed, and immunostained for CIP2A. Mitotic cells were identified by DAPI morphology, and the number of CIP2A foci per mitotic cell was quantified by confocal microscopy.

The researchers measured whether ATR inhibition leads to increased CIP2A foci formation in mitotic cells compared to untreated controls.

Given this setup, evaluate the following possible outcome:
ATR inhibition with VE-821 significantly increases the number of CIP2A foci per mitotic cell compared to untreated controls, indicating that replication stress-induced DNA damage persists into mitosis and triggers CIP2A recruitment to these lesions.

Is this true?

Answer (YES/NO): YES